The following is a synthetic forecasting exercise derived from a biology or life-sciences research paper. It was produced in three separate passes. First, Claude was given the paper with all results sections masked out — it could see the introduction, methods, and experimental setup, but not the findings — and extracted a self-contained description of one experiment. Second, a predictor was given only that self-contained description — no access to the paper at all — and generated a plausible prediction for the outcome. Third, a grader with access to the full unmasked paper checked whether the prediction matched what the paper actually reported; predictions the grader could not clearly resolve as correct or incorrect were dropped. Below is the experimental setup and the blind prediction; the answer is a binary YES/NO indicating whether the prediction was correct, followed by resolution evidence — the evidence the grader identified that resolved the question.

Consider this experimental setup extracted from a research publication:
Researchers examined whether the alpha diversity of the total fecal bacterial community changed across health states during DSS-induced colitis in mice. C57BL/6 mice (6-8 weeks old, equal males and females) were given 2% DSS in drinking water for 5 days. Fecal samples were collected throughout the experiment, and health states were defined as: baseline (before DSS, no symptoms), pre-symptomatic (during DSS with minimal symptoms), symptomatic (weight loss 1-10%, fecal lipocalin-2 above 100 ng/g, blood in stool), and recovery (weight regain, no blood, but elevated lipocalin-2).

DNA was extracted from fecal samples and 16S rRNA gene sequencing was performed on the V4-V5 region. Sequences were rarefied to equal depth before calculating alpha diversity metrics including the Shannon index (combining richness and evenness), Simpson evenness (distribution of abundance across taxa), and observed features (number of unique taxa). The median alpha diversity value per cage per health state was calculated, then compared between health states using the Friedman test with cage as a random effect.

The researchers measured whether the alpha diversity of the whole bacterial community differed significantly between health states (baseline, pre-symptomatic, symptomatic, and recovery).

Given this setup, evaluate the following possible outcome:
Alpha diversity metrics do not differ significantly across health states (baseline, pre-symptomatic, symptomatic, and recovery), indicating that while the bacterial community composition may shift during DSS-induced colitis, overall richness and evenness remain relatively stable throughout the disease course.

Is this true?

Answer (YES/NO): YES